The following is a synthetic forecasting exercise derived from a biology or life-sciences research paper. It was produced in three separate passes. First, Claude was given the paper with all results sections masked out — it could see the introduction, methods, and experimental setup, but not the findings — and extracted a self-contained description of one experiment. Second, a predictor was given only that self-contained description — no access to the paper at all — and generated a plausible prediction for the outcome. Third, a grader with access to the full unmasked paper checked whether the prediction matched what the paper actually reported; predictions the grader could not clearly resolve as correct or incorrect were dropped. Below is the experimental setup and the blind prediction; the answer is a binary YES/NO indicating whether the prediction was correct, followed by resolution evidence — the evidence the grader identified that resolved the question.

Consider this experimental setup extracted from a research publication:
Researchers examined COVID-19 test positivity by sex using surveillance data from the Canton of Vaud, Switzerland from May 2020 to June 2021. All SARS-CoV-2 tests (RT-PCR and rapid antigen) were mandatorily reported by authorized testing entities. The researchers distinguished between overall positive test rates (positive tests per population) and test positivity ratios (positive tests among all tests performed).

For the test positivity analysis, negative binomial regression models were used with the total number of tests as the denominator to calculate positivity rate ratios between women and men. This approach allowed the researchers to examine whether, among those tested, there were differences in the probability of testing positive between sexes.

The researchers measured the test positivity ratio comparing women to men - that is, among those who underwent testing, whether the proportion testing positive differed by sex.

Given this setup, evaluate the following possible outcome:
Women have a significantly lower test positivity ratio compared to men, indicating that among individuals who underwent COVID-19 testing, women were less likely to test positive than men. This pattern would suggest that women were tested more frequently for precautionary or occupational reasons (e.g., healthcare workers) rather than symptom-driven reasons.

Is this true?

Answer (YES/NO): NO